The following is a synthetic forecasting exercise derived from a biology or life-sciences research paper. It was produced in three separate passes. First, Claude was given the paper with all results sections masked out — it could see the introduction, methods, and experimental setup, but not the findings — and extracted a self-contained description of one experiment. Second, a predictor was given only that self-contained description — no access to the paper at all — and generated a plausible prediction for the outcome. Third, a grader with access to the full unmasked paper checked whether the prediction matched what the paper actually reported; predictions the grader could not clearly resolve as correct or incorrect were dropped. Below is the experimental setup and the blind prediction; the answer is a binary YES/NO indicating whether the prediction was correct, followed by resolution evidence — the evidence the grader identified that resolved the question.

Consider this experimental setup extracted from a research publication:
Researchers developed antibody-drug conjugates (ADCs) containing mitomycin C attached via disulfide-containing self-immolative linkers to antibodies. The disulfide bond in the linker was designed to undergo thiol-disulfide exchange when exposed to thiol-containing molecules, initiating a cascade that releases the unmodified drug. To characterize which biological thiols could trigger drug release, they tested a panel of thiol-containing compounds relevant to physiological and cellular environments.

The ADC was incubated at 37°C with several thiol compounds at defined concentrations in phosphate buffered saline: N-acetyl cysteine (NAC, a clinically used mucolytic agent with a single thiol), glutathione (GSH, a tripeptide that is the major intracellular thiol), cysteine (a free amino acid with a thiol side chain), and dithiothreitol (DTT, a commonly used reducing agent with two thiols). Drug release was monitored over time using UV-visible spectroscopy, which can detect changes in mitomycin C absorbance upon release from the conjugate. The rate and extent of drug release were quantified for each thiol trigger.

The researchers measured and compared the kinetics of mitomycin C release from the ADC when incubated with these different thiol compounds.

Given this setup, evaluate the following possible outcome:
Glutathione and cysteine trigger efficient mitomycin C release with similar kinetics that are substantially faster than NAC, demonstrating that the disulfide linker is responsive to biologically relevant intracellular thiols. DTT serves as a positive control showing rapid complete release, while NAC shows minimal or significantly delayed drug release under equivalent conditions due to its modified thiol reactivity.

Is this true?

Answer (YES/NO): NO